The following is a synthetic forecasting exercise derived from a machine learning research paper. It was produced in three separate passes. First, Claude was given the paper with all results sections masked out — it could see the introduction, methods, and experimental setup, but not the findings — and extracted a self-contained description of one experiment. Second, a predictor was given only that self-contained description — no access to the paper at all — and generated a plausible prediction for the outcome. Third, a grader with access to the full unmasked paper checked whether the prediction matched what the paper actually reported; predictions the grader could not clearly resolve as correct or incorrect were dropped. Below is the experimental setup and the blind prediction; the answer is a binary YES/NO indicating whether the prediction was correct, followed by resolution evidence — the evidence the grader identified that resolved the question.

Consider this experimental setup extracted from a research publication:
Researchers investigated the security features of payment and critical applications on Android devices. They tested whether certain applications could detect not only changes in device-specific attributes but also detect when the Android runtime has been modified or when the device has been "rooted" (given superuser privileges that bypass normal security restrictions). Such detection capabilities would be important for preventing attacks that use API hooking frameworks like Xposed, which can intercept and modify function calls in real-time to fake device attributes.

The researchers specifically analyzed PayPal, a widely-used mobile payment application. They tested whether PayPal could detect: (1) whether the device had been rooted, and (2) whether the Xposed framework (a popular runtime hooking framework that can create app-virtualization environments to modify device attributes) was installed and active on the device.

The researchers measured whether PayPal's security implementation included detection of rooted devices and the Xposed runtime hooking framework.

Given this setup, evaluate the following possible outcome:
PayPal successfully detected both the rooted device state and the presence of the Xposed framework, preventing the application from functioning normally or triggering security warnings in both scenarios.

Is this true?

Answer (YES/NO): YES